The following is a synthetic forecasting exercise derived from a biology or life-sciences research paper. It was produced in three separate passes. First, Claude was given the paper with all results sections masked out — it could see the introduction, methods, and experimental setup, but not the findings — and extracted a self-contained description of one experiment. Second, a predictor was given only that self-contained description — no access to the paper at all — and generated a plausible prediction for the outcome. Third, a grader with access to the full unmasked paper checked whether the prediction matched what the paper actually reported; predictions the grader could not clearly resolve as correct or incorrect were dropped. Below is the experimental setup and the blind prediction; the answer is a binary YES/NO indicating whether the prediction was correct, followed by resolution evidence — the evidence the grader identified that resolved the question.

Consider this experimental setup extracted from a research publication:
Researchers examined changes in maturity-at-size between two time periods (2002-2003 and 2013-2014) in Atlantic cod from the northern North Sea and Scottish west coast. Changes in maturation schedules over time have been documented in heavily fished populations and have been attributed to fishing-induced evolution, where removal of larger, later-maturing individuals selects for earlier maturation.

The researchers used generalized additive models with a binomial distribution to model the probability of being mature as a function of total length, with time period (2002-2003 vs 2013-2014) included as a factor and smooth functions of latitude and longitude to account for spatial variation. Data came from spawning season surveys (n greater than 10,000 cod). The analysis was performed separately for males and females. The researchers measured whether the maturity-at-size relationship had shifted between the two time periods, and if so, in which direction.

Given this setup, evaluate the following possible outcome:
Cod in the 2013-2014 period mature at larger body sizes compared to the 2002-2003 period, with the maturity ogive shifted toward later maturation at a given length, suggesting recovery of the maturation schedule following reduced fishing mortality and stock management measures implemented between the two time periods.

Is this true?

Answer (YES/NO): NO